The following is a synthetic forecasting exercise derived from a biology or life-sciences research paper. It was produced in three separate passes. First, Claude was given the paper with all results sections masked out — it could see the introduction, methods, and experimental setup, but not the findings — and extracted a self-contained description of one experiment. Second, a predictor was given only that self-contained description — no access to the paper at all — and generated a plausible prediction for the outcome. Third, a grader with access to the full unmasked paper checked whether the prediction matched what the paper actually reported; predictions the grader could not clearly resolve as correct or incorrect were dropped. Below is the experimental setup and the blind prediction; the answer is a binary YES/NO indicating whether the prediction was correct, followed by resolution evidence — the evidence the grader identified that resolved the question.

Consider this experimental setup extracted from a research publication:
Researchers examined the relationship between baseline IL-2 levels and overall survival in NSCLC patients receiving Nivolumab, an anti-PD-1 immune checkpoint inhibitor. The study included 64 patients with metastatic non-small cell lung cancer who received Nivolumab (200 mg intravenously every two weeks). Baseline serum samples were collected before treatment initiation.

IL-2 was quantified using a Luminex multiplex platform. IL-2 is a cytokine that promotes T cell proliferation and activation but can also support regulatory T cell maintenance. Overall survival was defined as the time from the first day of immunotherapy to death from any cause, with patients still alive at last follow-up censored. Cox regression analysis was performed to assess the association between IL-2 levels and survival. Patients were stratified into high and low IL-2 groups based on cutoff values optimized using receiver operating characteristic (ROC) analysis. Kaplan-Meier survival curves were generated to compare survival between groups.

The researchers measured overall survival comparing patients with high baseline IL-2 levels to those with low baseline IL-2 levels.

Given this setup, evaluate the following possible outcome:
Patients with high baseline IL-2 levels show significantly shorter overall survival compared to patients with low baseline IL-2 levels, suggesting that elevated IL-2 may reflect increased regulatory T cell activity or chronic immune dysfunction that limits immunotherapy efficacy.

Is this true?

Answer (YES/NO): NO